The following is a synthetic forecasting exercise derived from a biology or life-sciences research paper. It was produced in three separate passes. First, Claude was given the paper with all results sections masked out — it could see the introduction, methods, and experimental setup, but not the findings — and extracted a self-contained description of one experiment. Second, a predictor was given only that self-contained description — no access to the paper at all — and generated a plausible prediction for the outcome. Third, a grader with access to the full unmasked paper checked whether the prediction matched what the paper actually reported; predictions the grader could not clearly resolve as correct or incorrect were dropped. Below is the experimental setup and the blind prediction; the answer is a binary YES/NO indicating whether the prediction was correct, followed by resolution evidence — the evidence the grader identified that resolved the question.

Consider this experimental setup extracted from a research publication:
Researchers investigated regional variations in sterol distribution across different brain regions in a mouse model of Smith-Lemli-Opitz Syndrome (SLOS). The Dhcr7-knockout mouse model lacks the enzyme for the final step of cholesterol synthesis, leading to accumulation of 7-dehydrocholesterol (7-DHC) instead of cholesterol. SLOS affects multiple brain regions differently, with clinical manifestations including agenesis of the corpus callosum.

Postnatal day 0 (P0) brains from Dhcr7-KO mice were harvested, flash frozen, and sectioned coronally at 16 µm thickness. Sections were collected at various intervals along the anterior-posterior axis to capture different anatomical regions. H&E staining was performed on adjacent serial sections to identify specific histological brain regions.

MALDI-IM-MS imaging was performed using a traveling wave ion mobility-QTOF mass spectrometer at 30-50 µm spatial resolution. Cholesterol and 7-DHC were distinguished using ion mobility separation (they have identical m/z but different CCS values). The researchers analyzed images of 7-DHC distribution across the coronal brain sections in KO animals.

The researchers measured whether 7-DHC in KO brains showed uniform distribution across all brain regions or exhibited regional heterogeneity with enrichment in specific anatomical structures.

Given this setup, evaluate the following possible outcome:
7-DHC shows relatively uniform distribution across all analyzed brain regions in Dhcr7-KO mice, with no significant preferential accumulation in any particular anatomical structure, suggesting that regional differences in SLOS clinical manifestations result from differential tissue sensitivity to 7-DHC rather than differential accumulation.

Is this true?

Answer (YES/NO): NO